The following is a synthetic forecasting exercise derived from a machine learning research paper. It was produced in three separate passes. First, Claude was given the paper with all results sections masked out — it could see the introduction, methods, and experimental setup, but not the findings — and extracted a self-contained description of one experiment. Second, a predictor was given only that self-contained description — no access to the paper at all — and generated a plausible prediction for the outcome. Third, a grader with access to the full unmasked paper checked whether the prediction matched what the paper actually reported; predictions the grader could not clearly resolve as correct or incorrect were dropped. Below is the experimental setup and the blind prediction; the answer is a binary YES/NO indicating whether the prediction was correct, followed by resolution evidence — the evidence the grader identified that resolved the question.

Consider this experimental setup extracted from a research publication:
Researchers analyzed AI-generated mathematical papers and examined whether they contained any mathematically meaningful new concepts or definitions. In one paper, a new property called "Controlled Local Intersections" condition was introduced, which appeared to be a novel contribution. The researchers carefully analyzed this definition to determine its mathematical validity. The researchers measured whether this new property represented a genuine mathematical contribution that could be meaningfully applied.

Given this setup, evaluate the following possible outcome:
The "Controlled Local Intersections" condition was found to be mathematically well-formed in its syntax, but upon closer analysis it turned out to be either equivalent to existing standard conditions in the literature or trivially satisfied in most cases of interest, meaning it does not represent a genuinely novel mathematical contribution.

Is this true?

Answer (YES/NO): NO